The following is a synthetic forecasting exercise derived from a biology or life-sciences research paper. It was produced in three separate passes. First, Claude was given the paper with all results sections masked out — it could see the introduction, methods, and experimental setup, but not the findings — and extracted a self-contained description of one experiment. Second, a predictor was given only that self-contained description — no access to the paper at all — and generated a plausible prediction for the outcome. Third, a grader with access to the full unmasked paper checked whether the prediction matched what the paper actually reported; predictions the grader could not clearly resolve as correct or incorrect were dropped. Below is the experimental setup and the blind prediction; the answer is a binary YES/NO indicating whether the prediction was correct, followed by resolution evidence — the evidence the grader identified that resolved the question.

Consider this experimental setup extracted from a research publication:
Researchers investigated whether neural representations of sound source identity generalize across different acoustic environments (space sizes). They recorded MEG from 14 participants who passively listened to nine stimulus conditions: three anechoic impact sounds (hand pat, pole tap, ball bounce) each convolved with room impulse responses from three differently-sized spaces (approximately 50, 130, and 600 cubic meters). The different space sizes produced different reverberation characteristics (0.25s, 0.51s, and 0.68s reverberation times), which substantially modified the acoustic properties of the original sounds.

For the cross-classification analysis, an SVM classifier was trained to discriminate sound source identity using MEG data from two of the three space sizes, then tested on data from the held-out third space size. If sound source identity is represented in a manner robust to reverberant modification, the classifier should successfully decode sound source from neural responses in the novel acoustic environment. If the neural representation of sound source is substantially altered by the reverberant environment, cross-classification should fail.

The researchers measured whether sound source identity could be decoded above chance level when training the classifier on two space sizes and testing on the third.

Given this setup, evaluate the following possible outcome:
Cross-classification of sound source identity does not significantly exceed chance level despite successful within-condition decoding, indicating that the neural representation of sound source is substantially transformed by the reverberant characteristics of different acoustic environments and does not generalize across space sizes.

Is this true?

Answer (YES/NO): NO